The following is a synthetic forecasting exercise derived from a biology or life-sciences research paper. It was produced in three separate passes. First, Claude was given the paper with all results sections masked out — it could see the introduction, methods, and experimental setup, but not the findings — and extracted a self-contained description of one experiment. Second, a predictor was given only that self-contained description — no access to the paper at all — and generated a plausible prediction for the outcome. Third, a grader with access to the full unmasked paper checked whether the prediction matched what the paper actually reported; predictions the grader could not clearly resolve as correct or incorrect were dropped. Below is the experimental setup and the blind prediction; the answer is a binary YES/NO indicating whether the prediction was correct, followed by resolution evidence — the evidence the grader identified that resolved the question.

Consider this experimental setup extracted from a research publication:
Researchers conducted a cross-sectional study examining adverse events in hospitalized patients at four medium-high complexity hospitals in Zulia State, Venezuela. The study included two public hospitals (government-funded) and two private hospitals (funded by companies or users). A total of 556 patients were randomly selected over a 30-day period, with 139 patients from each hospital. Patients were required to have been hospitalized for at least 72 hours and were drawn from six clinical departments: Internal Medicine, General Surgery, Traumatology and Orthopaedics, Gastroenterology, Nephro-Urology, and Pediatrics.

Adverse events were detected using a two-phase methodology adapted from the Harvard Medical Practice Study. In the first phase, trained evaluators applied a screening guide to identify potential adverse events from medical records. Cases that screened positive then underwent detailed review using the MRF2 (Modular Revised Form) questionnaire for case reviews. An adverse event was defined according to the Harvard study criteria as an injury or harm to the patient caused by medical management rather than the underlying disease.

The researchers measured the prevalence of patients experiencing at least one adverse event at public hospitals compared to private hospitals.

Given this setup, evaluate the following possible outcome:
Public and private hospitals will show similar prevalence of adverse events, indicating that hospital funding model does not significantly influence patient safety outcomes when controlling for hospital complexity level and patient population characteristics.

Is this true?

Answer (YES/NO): YES